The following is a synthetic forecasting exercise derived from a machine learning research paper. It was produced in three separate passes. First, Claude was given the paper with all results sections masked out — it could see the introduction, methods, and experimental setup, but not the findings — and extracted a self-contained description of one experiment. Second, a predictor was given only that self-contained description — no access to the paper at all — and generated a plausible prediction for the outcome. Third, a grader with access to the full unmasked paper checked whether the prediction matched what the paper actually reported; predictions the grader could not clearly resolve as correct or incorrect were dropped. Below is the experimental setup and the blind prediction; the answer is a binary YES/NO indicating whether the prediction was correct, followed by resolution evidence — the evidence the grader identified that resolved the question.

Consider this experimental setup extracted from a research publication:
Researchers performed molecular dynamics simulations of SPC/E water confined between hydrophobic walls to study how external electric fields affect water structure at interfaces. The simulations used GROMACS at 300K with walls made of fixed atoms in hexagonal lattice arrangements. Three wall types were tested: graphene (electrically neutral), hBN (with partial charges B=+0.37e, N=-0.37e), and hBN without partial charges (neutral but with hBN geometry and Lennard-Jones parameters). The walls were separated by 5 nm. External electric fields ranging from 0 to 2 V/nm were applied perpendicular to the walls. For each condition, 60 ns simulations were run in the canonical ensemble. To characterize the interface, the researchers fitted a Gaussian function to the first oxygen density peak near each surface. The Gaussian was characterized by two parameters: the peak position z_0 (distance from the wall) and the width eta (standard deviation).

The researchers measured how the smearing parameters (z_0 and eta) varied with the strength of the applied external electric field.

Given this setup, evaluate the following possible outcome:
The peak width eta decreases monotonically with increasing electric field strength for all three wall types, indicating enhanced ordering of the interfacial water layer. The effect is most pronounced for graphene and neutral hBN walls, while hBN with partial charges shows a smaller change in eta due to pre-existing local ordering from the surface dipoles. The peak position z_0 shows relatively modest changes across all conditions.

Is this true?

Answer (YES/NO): NO